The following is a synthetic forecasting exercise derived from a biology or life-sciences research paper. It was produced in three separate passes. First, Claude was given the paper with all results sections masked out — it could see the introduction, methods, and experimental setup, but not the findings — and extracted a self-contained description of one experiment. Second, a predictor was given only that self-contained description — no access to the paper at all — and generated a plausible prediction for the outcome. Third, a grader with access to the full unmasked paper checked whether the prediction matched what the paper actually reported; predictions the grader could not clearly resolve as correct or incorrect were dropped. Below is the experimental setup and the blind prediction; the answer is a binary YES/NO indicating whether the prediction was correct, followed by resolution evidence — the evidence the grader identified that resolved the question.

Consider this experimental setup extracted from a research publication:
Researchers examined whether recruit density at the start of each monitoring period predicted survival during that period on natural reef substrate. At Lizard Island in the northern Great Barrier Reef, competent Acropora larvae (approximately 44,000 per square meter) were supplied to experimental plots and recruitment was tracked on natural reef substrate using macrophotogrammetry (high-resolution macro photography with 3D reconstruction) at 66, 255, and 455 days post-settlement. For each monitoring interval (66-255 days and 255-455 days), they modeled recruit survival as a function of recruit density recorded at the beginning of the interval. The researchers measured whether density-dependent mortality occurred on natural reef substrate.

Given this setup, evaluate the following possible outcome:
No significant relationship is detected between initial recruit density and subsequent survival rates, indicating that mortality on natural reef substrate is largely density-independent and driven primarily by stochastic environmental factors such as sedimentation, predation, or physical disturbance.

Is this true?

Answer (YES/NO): NO